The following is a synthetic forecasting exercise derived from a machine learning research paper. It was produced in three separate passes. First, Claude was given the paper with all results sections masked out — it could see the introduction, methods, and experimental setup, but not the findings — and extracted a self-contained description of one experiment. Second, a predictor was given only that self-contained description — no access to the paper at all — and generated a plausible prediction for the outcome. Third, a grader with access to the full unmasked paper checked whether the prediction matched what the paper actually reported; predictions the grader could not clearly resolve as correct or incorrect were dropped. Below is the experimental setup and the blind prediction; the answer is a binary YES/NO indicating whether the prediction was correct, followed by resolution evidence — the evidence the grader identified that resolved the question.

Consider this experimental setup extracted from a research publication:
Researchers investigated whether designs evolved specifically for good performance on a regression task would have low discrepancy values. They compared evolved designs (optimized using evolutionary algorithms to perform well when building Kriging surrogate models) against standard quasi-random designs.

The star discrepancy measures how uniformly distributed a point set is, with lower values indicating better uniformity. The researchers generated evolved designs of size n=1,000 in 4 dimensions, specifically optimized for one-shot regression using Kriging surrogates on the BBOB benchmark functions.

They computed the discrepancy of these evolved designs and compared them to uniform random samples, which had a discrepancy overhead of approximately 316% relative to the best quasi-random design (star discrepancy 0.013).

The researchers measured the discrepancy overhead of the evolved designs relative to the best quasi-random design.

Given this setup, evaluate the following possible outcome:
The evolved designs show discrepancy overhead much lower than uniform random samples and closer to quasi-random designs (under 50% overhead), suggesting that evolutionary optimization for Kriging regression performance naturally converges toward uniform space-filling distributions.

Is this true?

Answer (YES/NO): NO